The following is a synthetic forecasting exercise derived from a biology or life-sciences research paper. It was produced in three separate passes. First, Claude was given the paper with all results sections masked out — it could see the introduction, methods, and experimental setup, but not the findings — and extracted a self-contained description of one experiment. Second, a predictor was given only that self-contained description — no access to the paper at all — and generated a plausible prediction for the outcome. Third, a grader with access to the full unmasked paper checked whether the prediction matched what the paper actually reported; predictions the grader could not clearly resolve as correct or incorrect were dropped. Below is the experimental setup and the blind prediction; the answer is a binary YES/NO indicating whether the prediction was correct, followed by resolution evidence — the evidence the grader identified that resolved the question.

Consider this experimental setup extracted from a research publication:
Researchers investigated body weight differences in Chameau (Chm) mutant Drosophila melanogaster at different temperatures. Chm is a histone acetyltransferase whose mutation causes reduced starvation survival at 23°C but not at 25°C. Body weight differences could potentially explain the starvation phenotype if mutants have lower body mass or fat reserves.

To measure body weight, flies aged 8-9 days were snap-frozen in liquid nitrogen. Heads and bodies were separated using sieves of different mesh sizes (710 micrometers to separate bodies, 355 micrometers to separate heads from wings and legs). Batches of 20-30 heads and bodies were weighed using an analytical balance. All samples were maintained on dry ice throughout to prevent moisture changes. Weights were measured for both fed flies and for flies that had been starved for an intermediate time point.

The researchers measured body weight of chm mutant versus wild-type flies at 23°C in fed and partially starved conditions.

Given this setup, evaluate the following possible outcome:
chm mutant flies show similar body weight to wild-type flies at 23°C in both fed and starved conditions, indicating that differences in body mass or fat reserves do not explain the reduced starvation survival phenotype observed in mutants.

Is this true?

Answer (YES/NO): NO